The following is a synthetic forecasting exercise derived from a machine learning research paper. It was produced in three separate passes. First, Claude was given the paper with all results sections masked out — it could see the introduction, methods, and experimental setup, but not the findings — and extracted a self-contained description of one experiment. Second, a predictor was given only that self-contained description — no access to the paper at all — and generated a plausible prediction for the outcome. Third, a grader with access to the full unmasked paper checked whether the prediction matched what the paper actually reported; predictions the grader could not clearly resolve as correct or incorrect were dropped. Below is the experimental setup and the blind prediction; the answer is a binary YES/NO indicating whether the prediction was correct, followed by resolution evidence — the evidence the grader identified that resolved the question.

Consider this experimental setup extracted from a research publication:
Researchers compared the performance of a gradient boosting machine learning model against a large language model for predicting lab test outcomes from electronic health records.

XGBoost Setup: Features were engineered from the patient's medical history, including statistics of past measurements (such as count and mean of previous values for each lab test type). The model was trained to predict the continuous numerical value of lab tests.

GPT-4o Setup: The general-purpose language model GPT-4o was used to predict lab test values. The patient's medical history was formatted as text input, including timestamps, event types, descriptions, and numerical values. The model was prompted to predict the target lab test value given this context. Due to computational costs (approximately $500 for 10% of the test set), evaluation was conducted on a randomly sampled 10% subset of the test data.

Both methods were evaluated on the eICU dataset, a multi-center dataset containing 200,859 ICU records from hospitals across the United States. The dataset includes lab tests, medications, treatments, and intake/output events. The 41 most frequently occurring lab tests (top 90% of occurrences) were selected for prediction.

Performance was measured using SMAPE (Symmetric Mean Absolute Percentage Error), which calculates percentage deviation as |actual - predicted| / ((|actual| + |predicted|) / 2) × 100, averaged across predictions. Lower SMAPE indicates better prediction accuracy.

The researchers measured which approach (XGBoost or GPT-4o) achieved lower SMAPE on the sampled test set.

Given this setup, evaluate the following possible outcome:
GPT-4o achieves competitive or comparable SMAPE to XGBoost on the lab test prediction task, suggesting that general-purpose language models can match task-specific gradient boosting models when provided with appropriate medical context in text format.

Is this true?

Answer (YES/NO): NO